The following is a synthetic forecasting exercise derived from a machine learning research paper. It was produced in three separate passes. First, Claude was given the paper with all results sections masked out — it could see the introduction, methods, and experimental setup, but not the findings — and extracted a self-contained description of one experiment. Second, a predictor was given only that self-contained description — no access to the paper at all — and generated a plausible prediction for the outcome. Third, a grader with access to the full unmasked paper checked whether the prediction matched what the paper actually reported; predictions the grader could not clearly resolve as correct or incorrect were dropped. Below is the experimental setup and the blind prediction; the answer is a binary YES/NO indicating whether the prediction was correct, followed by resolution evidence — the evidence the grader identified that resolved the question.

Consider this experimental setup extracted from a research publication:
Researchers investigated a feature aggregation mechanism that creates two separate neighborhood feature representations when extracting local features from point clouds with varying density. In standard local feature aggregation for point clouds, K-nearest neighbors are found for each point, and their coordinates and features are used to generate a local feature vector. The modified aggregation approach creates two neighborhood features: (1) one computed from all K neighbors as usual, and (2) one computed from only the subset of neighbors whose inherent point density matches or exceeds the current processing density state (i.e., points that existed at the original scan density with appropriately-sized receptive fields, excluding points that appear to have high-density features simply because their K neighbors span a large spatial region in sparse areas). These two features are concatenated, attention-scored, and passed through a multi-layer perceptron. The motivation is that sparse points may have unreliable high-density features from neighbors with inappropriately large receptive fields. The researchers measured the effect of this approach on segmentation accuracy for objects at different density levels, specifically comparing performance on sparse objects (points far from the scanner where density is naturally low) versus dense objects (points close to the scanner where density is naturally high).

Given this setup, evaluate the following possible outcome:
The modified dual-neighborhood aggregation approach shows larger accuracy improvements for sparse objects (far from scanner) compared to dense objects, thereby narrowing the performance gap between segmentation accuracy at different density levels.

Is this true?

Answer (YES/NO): YES